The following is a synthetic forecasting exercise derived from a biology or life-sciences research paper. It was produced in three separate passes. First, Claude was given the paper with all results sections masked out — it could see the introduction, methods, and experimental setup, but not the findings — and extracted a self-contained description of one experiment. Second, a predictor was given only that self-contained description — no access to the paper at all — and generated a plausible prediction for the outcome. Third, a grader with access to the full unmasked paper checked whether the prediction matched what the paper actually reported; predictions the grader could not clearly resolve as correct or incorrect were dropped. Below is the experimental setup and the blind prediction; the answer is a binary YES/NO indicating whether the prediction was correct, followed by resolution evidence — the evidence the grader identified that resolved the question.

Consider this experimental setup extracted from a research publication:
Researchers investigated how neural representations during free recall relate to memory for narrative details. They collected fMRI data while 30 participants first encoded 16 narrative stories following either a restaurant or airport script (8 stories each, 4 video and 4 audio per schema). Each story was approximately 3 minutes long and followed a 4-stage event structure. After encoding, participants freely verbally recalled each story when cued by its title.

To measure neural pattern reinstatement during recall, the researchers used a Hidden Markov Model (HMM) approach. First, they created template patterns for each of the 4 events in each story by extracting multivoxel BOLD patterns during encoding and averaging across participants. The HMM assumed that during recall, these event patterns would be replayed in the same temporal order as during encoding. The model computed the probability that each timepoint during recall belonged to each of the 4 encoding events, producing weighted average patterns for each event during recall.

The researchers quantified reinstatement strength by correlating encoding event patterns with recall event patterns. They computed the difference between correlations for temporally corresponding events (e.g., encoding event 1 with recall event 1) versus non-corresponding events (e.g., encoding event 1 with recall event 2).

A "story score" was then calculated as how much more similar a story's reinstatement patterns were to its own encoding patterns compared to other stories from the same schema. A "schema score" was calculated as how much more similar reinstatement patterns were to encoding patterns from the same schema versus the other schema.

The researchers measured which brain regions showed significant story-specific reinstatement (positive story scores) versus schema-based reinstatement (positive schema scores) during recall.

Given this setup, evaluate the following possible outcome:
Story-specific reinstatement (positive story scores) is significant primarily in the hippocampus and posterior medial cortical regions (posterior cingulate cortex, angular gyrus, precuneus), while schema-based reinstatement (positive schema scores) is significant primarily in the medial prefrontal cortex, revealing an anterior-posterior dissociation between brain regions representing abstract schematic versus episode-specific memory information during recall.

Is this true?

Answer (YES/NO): NO